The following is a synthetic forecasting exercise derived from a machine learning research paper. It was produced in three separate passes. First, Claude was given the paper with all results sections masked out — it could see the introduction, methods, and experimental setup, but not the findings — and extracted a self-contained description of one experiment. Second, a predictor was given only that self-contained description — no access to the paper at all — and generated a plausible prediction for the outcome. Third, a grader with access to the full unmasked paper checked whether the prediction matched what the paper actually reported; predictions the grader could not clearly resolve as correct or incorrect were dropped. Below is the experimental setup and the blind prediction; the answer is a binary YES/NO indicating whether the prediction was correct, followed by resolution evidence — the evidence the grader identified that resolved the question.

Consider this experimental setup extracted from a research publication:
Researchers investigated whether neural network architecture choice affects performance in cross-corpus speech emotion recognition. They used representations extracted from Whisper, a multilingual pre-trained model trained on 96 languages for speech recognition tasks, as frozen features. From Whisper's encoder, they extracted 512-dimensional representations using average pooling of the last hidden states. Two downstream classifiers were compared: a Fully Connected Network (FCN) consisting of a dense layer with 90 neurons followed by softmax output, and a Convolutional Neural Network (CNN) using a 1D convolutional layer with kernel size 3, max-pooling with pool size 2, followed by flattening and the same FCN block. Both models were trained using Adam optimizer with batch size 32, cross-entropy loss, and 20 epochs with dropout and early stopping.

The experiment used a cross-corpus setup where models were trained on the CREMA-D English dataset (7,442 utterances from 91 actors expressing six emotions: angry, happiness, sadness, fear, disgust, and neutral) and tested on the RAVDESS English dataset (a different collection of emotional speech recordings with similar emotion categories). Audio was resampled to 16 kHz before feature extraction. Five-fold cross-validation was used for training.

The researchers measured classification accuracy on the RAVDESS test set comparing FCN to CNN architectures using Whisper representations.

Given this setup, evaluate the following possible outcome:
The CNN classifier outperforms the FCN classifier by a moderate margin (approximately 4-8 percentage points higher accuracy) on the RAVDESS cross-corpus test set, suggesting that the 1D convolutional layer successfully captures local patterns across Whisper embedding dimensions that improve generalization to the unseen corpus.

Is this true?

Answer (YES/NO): NO